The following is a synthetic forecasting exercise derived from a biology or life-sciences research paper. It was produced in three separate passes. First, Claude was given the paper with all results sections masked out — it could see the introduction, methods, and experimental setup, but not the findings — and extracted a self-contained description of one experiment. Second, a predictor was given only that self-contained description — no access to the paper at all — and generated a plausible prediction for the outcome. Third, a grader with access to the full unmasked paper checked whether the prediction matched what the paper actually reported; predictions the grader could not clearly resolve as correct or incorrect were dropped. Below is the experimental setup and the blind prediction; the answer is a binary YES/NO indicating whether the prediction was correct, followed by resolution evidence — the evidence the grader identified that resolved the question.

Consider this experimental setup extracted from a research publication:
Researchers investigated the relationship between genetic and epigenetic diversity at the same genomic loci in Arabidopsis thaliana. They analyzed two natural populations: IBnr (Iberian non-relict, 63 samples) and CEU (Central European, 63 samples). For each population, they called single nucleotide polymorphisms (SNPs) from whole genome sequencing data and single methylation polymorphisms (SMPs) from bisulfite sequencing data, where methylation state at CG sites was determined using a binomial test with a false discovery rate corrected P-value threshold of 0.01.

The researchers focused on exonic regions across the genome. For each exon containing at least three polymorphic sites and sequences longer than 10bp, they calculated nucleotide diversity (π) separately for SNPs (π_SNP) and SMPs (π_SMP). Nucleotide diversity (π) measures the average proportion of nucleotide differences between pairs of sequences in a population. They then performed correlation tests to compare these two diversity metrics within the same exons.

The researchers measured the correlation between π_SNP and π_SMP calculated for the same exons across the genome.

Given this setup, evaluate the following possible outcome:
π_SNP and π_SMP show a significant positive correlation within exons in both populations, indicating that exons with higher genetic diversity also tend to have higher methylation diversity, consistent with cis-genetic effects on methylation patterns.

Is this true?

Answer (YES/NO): NO